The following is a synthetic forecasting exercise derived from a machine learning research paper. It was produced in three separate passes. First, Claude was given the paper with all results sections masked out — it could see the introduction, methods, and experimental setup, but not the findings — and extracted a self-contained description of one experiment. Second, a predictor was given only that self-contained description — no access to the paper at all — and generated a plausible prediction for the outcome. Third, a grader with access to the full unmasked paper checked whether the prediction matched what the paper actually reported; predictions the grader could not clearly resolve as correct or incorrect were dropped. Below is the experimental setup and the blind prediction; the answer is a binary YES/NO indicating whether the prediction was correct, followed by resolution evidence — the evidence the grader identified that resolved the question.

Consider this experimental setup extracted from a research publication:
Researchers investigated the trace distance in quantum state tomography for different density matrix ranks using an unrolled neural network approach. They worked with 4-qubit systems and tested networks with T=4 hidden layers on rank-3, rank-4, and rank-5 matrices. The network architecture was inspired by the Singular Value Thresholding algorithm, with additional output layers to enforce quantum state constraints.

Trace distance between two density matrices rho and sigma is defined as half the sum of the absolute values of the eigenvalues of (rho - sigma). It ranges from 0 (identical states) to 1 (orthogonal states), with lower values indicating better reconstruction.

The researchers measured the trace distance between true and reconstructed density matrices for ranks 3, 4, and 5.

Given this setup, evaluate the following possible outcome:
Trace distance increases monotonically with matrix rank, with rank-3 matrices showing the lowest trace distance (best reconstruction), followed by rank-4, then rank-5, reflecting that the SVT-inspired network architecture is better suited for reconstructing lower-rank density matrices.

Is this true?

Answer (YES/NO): YES